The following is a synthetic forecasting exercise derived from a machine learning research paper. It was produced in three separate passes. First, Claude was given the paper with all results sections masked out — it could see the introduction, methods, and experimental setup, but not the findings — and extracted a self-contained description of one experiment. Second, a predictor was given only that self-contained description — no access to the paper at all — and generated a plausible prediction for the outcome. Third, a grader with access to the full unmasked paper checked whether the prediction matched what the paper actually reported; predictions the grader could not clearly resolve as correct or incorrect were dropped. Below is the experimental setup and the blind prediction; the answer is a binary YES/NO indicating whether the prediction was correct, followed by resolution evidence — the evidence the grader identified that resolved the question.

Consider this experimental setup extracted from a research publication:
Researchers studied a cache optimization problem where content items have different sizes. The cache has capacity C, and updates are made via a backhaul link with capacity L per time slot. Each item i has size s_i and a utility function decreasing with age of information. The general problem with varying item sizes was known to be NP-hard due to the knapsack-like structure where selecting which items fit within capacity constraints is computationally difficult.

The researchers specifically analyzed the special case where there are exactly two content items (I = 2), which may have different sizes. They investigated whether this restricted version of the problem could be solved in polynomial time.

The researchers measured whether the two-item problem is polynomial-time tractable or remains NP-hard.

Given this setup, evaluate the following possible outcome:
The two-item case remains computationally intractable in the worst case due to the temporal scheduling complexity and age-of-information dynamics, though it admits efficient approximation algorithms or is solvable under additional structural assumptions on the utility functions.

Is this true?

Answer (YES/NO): NO